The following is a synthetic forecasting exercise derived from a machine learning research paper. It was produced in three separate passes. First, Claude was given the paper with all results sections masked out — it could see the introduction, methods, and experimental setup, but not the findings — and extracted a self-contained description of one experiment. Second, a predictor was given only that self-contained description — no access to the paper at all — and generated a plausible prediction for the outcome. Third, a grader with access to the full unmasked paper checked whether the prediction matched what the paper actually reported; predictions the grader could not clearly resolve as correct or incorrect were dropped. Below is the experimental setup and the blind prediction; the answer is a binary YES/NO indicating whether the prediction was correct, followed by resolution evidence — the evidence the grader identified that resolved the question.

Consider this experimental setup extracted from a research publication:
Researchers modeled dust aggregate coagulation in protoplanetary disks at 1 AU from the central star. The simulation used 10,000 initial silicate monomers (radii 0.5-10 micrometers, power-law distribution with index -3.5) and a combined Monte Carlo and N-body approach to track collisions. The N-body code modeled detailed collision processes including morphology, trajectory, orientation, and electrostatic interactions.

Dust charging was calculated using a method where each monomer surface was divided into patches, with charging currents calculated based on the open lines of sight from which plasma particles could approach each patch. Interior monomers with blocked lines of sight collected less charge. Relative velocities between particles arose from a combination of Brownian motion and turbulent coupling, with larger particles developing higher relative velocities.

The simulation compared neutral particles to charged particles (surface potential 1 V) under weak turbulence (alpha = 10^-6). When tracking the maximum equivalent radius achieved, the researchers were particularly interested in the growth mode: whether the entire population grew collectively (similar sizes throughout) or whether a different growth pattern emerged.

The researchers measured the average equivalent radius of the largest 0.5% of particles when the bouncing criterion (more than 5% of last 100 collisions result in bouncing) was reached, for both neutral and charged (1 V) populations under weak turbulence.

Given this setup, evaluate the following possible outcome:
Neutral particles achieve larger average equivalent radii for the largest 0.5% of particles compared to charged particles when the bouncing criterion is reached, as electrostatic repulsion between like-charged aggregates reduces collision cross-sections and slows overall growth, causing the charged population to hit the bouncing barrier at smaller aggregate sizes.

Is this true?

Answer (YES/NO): NO